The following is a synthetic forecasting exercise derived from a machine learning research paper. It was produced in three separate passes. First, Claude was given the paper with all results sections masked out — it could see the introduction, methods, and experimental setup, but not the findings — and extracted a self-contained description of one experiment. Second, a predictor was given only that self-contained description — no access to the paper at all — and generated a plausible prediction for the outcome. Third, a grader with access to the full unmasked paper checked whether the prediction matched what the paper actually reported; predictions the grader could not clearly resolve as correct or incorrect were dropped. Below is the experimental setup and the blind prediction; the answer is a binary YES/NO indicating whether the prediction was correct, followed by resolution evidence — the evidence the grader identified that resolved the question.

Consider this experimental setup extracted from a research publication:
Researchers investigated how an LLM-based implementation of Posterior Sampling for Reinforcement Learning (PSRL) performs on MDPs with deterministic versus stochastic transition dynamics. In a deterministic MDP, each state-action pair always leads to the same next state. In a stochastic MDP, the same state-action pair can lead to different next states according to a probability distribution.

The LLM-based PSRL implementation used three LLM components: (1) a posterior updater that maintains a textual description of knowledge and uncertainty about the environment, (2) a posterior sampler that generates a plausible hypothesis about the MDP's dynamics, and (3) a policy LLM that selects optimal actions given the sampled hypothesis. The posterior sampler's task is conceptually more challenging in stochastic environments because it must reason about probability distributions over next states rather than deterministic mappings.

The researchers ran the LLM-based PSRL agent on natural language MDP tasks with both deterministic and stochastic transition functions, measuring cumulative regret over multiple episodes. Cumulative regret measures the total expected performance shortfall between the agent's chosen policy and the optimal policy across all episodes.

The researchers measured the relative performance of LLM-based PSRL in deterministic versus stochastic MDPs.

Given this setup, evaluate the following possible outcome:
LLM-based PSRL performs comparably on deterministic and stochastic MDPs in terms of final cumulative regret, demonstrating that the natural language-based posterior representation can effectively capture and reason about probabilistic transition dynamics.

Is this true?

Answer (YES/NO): NO